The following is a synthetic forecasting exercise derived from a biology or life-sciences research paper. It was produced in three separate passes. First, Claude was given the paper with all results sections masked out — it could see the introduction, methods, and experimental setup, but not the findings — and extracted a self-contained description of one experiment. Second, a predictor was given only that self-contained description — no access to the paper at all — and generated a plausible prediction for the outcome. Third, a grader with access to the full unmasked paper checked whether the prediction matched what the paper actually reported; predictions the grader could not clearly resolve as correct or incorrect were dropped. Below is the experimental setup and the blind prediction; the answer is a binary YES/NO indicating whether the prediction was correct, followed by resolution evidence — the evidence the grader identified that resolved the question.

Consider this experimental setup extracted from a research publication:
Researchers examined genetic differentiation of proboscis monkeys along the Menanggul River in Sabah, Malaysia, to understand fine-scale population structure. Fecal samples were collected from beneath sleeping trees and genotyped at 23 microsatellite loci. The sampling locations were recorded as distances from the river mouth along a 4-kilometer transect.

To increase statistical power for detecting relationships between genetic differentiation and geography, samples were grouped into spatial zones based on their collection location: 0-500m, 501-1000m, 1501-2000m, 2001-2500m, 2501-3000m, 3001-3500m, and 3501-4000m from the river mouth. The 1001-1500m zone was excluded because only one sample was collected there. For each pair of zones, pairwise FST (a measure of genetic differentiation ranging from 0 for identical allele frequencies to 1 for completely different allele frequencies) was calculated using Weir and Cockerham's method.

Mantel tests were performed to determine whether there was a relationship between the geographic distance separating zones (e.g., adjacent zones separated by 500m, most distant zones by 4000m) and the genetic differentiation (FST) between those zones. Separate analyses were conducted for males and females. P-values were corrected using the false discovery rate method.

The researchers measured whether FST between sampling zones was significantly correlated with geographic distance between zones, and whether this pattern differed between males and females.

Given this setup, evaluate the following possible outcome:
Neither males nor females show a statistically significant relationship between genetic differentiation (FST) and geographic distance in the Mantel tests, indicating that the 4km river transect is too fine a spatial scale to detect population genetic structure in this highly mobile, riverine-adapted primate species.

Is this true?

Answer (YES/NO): NO